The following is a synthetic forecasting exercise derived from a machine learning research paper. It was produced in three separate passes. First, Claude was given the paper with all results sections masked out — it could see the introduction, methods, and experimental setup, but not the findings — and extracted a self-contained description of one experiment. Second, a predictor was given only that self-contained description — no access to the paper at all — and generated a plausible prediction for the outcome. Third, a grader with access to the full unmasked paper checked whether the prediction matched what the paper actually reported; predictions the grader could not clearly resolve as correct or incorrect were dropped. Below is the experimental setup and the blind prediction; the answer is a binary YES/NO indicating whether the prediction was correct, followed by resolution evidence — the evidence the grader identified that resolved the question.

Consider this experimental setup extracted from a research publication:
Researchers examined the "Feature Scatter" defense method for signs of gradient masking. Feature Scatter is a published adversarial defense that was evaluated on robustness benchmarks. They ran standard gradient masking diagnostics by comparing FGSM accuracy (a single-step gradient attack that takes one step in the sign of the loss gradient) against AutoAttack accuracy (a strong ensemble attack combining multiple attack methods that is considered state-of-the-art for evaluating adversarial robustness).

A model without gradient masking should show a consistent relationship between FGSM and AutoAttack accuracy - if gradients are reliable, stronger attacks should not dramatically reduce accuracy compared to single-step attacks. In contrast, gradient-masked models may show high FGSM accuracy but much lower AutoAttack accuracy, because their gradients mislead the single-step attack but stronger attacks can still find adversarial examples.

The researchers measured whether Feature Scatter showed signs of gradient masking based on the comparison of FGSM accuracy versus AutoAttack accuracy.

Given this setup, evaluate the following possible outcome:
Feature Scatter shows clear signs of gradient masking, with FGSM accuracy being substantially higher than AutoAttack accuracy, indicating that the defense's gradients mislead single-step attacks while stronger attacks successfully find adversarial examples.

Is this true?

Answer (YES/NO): YES